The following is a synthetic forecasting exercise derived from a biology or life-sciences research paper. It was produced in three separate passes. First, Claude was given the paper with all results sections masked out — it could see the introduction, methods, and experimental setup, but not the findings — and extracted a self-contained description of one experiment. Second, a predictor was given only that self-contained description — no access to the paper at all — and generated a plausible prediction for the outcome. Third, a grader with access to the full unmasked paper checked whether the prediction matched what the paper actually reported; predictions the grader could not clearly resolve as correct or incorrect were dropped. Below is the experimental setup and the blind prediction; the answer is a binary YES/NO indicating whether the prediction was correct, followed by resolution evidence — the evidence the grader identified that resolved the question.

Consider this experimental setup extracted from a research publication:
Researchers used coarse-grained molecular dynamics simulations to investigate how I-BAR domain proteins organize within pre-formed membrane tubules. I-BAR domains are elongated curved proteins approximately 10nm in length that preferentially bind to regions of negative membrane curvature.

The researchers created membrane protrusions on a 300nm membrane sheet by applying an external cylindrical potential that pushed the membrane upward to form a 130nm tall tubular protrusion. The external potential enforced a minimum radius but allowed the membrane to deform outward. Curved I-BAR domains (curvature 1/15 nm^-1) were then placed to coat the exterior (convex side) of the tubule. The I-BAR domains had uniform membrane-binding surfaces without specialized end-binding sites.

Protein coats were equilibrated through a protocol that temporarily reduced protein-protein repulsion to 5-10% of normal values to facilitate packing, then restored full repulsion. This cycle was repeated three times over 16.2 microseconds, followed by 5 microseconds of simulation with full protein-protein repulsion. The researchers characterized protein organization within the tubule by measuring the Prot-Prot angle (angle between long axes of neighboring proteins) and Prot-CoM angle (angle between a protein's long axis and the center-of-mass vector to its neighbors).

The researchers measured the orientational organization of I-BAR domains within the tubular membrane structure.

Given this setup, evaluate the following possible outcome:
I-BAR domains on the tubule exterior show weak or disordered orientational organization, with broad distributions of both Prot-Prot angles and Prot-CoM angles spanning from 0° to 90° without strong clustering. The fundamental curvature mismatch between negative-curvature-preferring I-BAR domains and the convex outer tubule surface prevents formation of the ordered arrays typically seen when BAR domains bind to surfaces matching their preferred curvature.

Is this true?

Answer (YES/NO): NO